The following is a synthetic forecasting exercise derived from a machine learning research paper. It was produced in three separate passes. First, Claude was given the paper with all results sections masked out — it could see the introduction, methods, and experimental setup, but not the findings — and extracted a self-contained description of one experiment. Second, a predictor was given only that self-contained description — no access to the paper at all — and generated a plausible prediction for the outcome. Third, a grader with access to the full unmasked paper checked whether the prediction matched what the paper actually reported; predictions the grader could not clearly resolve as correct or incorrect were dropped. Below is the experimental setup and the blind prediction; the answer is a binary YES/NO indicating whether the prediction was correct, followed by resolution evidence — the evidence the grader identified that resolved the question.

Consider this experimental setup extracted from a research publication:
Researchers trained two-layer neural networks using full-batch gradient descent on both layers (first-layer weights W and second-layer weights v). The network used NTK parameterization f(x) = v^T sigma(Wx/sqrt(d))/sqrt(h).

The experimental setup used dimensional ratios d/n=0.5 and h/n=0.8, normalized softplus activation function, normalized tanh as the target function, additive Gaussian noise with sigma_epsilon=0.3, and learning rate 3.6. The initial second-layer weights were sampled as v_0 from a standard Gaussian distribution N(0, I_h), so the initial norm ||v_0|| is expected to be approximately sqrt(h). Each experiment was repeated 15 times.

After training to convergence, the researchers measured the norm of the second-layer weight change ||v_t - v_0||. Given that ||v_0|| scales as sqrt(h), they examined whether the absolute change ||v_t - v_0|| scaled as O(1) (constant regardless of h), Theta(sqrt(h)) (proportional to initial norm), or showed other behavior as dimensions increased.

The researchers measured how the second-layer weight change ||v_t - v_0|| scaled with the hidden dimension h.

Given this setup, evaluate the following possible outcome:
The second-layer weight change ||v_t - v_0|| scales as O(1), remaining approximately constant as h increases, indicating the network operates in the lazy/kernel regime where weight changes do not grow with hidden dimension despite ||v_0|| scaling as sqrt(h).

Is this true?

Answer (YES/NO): NO